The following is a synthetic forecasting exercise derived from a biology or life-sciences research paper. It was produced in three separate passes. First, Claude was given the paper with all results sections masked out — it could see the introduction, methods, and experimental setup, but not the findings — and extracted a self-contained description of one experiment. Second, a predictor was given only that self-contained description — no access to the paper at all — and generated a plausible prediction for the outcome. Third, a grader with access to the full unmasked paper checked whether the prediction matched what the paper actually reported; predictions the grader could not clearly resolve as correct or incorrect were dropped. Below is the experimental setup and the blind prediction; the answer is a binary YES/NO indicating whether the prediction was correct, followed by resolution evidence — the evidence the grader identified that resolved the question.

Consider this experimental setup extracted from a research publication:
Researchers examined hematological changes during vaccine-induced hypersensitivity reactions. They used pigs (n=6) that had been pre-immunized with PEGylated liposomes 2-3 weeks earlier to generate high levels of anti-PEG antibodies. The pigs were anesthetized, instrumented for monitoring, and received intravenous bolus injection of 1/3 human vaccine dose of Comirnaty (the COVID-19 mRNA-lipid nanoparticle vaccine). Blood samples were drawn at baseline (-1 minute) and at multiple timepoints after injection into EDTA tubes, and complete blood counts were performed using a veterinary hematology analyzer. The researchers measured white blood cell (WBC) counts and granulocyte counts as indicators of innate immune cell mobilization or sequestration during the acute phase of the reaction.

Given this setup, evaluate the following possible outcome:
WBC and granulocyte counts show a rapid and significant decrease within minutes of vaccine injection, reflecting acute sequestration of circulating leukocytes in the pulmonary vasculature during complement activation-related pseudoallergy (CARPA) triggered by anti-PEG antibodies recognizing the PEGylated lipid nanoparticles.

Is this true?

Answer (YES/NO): YES